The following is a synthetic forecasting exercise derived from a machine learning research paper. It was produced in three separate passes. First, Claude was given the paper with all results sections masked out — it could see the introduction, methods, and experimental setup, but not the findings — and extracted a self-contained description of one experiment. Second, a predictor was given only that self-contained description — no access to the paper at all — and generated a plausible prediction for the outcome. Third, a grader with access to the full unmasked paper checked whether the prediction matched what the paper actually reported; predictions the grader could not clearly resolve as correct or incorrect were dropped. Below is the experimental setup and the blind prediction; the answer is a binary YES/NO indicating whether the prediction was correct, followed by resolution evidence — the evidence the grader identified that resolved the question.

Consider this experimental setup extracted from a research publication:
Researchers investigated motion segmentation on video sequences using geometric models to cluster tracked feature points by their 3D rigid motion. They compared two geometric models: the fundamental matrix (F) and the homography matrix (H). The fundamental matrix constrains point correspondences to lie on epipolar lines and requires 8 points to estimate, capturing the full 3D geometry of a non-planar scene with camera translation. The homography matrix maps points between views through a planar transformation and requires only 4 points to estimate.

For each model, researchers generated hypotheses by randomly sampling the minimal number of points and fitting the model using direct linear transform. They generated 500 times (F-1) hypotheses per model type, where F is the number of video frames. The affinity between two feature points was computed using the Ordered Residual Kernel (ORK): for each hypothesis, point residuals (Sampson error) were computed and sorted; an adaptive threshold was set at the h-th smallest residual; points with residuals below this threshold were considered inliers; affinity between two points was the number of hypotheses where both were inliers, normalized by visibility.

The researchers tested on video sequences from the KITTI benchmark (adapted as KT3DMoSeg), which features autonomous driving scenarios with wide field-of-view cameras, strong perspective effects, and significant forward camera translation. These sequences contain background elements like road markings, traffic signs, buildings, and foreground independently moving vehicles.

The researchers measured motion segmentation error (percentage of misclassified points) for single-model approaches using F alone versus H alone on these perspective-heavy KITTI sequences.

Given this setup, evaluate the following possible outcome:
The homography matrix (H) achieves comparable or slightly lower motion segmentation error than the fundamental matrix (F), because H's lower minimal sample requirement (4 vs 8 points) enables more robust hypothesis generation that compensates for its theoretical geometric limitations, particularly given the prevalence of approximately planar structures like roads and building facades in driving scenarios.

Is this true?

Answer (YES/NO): NO